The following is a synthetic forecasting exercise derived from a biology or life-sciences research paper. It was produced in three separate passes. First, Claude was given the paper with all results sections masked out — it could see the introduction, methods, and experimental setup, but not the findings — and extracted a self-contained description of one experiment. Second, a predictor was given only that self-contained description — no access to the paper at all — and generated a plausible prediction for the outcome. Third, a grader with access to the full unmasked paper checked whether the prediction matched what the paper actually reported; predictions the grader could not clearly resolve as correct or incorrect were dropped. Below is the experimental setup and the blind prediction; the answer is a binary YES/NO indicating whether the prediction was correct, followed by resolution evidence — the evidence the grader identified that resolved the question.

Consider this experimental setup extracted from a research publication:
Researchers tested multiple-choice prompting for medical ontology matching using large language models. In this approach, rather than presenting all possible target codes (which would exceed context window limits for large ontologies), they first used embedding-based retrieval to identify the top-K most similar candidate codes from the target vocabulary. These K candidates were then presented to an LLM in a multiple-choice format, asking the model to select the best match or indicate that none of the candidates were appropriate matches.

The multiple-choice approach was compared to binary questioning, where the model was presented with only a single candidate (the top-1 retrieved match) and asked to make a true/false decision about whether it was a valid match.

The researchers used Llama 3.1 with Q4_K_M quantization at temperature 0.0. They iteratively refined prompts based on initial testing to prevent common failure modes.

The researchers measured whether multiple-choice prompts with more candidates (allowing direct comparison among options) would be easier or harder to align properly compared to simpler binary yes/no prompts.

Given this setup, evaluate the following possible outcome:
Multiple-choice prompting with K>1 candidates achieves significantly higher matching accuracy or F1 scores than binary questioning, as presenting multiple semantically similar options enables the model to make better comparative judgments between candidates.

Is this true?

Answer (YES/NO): NO